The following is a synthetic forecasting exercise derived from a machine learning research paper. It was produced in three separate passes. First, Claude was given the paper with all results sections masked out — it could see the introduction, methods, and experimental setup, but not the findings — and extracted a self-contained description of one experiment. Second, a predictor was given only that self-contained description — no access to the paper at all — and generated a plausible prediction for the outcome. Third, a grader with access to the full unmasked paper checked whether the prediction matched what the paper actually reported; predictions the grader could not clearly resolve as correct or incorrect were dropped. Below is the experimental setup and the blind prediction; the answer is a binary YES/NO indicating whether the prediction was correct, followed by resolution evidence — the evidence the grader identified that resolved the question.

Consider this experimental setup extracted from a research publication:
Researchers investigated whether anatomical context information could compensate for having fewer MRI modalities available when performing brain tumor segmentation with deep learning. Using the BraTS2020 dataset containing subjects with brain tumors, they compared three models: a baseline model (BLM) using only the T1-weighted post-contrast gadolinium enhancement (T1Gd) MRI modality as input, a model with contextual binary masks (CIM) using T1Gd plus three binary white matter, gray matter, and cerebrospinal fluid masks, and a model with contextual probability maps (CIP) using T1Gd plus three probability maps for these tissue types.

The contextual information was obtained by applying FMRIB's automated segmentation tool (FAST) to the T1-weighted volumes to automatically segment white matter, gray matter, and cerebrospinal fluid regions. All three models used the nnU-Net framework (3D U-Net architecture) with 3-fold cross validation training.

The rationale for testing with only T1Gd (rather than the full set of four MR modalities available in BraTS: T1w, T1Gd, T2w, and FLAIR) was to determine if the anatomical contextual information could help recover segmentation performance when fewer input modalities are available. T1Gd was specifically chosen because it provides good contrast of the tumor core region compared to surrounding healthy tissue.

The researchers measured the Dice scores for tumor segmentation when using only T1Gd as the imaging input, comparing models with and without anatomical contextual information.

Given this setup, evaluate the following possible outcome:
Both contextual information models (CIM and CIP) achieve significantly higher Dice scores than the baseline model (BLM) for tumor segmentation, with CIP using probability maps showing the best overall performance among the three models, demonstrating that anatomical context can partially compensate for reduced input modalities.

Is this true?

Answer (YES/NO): NO